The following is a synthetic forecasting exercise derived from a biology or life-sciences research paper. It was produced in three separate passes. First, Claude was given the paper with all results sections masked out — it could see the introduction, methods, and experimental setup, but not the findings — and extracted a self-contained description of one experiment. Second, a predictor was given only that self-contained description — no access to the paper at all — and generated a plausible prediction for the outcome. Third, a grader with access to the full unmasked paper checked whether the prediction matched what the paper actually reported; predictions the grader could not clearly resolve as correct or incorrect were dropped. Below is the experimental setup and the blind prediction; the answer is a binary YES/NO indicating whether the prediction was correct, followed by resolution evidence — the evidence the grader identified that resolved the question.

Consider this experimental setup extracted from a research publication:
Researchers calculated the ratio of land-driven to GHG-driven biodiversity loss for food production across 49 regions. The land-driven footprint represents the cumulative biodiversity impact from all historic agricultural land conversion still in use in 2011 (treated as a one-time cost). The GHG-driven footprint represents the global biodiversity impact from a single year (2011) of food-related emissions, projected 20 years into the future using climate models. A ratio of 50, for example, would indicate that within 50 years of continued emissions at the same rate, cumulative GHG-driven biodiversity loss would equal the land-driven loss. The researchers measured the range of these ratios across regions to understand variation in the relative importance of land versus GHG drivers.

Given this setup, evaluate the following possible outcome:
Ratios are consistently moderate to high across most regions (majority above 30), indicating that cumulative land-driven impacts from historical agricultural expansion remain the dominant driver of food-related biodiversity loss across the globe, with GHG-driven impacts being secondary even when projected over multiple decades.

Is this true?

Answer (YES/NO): NO